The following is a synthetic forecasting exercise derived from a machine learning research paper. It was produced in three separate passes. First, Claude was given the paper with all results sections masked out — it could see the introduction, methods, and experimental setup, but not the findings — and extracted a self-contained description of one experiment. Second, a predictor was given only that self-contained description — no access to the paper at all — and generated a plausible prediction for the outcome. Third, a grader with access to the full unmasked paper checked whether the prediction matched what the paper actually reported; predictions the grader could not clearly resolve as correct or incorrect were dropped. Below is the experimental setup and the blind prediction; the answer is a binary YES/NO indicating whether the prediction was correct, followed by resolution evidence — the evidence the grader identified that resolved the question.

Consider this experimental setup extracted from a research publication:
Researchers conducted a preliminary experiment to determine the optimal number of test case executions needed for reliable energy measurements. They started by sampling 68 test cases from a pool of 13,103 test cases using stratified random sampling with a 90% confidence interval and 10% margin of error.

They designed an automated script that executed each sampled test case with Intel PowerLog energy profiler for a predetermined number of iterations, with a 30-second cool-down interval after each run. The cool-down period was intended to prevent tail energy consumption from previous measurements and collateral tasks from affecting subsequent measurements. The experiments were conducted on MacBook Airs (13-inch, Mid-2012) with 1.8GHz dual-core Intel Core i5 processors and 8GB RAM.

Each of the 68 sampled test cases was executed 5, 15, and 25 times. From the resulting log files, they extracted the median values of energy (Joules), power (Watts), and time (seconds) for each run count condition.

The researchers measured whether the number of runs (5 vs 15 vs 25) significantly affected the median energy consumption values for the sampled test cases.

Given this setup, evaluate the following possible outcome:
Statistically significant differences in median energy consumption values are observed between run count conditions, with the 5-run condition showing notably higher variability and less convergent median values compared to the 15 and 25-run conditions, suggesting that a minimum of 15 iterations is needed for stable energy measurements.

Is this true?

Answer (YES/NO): NO